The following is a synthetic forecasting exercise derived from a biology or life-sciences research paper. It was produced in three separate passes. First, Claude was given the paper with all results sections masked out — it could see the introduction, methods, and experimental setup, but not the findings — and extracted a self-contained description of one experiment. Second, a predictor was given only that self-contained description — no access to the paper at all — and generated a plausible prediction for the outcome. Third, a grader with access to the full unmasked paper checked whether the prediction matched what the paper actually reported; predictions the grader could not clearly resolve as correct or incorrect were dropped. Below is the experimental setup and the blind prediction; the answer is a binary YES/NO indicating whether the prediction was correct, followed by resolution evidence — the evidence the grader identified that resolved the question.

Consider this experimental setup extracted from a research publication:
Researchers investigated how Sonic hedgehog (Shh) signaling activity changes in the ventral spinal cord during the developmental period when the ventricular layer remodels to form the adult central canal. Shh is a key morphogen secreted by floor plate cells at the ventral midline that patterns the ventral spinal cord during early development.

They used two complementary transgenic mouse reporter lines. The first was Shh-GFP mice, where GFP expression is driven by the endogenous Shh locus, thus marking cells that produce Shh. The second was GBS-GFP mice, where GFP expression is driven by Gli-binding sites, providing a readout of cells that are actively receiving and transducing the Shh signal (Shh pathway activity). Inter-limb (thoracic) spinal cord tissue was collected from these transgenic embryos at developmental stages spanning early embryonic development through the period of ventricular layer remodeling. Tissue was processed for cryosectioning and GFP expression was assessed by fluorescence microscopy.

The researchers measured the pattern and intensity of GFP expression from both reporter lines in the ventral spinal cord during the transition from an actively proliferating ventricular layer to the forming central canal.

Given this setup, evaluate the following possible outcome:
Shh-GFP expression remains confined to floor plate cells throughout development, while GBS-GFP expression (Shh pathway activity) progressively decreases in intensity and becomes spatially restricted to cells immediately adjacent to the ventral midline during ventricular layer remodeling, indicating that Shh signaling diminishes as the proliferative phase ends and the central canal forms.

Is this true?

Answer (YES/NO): YES